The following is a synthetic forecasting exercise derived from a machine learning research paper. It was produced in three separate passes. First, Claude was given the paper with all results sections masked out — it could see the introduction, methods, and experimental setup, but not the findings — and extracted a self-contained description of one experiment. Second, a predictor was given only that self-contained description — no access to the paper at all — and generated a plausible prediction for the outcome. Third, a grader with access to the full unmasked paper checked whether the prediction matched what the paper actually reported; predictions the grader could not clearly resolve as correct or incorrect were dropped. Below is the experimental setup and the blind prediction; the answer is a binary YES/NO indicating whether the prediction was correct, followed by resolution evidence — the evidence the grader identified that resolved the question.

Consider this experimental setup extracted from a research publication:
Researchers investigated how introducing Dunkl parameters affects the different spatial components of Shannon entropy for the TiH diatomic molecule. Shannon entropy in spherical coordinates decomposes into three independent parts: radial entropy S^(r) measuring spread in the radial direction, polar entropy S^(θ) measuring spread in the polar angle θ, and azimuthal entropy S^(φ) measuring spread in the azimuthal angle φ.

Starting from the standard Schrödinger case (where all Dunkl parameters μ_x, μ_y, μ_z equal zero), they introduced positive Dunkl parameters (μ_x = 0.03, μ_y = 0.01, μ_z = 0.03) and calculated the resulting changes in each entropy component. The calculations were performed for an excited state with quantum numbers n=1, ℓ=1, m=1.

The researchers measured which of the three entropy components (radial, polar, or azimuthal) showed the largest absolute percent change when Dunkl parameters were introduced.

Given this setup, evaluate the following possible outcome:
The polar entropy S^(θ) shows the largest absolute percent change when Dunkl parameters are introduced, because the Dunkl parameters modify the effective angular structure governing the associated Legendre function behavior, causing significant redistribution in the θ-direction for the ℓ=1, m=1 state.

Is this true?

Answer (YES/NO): YES